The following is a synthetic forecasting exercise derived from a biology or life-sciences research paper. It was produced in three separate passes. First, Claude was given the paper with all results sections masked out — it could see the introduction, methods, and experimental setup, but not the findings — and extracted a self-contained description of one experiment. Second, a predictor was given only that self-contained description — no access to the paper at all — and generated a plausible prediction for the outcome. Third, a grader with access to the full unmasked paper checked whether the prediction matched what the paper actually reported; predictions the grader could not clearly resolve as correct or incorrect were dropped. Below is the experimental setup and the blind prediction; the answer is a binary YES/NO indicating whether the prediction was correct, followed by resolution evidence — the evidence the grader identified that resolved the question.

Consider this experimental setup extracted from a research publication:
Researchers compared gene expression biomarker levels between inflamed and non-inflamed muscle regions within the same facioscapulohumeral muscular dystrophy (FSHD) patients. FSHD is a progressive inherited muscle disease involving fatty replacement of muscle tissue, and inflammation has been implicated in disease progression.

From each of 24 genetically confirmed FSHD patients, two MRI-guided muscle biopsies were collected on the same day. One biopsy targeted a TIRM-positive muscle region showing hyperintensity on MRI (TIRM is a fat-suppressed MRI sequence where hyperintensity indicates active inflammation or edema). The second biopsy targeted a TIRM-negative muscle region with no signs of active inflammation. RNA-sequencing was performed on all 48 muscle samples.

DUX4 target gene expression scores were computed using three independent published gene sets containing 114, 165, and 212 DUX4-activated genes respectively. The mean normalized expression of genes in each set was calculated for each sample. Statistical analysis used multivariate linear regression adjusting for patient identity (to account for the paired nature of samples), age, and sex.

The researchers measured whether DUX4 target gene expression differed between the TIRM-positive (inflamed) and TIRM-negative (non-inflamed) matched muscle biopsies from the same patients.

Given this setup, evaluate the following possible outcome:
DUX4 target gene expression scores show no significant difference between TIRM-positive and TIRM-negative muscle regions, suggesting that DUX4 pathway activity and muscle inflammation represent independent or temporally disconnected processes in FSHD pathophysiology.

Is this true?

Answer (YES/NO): YES